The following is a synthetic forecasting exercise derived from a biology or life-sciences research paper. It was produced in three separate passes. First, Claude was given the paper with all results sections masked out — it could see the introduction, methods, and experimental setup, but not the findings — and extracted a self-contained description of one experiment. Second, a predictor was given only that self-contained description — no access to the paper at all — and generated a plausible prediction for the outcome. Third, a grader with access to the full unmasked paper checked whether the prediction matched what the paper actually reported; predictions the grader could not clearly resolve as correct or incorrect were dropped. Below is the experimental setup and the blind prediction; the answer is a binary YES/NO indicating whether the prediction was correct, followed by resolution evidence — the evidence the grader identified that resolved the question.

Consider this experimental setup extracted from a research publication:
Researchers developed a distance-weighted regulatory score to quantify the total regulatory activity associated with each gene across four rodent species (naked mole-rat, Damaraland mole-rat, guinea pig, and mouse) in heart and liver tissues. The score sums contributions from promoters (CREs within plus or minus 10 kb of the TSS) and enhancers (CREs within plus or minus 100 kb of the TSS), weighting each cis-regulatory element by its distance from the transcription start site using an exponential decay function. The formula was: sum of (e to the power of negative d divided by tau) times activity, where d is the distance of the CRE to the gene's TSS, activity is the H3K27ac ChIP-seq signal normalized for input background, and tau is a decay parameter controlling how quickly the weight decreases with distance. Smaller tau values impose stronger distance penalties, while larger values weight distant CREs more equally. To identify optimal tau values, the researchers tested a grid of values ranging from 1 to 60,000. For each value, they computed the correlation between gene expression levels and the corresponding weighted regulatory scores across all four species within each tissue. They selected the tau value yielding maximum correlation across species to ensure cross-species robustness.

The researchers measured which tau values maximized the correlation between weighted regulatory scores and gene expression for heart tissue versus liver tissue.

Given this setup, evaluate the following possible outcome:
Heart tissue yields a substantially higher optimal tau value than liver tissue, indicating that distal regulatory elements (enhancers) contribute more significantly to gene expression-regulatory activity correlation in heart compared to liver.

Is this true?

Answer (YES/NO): NO